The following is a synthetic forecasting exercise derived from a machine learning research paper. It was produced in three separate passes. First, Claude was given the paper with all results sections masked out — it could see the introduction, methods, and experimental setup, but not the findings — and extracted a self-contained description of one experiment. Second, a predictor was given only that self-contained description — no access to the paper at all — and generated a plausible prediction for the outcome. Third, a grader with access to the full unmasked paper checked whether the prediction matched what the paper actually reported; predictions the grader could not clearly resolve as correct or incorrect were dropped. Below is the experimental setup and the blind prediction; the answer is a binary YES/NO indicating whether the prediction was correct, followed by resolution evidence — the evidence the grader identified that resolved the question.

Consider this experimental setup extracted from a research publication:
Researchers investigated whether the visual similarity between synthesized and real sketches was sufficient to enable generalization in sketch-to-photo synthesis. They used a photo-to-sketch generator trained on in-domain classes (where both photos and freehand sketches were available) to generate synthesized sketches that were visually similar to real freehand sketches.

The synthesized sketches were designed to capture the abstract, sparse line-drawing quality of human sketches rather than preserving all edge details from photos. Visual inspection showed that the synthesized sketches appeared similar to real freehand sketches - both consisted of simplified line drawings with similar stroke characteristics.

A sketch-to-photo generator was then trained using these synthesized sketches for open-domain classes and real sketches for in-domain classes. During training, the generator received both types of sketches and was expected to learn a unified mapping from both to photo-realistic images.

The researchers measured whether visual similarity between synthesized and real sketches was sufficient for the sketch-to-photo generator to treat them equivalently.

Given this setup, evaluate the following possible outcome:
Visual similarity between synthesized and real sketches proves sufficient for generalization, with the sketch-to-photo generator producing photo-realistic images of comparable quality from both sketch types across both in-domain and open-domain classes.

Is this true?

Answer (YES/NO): NO